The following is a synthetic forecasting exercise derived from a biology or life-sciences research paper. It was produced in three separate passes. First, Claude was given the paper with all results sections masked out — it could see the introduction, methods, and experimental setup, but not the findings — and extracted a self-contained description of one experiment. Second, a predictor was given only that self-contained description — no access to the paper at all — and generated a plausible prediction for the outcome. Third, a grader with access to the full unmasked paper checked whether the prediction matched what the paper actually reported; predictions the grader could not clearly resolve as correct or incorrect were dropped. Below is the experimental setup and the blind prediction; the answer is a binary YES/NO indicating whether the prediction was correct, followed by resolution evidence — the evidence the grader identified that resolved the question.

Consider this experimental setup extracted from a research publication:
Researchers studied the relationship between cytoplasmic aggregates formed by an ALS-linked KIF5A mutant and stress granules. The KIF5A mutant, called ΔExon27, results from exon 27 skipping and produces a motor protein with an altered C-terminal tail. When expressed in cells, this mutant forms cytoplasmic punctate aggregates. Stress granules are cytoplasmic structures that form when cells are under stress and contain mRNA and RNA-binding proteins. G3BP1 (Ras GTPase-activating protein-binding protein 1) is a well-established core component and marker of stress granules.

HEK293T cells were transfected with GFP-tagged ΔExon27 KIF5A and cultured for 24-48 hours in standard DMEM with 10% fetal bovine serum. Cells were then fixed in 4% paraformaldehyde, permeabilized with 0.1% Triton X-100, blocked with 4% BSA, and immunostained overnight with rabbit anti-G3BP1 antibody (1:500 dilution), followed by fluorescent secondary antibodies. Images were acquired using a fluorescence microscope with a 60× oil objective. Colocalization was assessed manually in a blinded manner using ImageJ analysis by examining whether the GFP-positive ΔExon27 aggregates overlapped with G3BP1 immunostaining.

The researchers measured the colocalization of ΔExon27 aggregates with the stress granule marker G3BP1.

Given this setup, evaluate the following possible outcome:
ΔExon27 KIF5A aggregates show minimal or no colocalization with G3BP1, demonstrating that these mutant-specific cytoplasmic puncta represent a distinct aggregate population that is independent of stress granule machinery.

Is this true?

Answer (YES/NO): YES